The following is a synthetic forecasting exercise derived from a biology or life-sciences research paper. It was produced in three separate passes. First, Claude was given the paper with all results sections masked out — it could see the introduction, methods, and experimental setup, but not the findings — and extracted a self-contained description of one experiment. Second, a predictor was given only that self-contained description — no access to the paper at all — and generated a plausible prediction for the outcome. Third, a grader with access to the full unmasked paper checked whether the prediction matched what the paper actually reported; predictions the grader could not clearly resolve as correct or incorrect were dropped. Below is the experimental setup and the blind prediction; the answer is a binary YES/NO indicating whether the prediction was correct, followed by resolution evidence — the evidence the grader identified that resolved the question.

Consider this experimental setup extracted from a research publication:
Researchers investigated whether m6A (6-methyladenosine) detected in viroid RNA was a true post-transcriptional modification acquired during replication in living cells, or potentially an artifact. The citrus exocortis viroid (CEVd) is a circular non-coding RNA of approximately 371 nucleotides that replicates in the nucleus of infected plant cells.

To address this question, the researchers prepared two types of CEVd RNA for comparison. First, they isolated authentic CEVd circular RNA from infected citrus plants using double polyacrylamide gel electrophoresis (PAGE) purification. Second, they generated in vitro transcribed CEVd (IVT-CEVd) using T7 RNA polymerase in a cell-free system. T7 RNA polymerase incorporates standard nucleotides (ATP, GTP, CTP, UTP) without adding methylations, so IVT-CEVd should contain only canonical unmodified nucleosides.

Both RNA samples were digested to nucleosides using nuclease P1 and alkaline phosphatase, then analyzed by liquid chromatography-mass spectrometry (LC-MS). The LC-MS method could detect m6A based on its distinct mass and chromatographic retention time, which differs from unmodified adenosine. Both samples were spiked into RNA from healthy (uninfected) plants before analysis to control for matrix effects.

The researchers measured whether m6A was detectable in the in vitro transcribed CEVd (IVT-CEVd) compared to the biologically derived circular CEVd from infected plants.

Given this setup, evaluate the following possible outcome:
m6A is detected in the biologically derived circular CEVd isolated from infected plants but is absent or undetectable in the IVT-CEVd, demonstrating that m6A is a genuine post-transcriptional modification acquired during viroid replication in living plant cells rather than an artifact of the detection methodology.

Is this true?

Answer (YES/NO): YES